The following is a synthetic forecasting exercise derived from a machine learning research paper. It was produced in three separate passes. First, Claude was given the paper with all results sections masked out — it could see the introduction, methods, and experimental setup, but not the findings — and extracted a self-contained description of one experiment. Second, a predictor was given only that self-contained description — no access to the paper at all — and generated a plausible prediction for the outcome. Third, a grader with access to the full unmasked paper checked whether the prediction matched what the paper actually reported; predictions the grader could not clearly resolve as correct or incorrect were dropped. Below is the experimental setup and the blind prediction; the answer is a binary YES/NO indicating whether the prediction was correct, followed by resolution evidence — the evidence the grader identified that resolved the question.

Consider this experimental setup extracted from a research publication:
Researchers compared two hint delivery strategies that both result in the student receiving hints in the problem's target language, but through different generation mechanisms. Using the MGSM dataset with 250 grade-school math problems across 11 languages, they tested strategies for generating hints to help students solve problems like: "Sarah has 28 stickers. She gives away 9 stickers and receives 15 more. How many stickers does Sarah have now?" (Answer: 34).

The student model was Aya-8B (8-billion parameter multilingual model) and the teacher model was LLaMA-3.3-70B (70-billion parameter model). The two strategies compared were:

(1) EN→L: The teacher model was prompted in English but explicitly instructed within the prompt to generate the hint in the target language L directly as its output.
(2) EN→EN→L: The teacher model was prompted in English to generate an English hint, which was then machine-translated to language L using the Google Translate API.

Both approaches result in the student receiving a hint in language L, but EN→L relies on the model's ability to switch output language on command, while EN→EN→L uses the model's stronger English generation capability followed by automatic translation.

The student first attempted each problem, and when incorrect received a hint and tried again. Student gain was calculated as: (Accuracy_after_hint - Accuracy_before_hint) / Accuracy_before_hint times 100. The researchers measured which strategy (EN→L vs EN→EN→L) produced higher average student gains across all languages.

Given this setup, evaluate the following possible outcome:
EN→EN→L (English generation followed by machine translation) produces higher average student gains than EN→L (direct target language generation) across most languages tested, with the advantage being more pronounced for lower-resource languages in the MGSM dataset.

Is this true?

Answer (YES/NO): NO